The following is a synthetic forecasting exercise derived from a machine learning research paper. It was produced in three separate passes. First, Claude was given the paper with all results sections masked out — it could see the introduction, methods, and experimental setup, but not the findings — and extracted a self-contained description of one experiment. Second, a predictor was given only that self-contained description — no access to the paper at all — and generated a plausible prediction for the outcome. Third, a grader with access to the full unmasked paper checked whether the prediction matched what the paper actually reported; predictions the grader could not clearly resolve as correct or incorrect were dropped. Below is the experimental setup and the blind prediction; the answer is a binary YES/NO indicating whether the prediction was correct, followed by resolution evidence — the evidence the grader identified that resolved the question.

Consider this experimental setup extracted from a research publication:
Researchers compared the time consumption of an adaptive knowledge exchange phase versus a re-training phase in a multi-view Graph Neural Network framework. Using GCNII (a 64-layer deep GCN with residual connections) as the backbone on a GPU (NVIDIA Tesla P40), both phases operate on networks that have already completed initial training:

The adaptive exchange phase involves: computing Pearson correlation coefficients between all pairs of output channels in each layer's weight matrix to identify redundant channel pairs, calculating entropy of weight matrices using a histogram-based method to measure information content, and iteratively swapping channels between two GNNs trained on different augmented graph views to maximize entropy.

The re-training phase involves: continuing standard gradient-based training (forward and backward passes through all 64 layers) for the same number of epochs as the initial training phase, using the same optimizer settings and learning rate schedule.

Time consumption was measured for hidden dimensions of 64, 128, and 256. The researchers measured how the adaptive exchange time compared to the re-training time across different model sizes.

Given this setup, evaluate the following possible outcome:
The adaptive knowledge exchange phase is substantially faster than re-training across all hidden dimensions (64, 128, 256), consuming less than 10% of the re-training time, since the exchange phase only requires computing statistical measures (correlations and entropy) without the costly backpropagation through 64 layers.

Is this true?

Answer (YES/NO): NO